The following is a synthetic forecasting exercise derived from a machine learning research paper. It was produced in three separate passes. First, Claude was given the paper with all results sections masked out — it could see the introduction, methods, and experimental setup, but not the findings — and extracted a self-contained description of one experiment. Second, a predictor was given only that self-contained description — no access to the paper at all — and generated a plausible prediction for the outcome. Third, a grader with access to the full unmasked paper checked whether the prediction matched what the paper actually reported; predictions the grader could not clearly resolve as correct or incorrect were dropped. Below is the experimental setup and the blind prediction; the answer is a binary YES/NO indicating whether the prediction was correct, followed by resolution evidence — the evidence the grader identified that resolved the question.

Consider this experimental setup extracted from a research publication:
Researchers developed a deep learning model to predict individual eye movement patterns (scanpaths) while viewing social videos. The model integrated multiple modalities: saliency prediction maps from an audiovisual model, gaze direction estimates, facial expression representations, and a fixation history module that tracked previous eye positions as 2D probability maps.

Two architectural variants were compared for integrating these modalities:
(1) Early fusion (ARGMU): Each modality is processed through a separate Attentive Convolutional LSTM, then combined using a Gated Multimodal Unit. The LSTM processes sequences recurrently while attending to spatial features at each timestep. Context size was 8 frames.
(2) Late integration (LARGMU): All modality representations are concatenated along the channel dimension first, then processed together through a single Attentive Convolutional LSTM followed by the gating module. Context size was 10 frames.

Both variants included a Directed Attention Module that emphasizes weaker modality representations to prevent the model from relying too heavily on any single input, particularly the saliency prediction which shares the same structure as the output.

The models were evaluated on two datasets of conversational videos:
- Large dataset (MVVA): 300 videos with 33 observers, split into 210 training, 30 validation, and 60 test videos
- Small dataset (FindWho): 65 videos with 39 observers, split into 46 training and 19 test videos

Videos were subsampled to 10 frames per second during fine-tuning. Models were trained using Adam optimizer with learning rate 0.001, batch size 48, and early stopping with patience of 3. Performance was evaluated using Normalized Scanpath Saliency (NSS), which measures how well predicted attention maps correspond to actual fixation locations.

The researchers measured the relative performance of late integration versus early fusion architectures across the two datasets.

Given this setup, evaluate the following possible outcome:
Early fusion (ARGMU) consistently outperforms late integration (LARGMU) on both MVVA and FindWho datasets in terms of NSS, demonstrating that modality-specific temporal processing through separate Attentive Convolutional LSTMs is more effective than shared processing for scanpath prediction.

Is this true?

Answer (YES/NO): NO